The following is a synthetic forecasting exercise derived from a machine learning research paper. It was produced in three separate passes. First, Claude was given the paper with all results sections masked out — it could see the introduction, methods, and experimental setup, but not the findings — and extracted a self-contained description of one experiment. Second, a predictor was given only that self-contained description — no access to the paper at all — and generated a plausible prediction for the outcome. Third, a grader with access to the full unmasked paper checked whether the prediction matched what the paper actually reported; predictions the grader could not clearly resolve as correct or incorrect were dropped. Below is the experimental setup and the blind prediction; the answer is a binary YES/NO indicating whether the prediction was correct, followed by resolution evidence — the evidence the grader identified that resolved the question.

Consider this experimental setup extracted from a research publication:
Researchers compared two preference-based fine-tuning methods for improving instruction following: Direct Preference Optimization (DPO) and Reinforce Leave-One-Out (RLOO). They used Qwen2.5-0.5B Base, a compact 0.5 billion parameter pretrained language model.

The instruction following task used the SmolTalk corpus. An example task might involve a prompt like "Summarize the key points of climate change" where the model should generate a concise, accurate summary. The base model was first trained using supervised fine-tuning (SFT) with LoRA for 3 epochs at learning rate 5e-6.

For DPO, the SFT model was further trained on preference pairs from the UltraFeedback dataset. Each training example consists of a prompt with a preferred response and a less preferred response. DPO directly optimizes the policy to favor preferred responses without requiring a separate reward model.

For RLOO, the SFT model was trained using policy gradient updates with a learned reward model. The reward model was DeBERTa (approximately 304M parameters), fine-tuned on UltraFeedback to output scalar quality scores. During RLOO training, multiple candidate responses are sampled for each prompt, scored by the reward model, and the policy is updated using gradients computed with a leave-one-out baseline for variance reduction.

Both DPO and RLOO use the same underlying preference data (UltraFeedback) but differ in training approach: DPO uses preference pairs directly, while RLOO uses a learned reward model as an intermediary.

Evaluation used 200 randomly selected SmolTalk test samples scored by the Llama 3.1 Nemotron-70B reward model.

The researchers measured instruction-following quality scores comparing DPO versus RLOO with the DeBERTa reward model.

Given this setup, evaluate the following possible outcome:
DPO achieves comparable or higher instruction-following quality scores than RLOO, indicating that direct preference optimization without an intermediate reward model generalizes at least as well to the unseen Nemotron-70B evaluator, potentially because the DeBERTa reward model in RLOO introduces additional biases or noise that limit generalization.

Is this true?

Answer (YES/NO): NO